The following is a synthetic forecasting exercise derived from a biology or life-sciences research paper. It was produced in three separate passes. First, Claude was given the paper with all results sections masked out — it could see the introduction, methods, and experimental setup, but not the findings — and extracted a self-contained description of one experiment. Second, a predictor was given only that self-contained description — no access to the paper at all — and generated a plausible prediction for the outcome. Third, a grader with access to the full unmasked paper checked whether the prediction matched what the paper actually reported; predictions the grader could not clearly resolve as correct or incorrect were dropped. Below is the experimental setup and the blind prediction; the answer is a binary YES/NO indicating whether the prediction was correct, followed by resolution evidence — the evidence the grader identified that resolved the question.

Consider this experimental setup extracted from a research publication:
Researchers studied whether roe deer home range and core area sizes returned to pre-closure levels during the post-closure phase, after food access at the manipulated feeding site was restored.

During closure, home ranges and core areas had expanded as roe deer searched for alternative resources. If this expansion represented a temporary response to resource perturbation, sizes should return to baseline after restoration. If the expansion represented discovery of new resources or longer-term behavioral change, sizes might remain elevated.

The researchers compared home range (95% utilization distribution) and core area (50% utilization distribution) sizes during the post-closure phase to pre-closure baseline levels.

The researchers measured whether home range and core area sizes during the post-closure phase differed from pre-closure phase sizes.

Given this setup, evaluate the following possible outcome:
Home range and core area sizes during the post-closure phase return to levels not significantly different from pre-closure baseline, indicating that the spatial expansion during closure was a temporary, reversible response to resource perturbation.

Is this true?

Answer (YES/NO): YES